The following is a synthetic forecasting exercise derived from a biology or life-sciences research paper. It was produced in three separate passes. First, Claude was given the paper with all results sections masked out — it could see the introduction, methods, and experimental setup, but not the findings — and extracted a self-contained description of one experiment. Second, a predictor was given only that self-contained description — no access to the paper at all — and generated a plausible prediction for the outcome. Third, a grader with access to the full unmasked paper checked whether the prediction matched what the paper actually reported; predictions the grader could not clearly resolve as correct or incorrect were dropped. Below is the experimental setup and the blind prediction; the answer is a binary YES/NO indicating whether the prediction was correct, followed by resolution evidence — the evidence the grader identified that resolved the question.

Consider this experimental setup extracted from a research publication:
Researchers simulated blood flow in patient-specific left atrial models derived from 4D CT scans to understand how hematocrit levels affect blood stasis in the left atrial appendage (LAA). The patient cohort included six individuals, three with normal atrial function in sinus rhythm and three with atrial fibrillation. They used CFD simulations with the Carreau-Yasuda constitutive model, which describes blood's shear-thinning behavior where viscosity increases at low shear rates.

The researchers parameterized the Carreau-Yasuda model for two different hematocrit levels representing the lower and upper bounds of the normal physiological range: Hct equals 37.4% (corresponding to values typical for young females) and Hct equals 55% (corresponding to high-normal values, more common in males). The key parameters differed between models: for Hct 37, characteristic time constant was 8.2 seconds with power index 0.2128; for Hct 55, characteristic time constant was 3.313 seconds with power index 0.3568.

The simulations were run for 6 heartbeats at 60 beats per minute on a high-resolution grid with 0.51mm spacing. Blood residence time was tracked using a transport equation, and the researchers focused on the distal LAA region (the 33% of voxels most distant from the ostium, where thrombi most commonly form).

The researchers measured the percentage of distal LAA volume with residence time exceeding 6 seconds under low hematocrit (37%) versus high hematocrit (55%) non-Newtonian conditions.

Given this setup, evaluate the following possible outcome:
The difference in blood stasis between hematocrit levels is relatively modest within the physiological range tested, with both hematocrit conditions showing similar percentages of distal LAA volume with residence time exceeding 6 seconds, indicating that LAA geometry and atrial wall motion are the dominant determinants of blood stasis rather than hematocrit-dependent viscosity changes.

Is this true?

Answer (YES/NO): NO